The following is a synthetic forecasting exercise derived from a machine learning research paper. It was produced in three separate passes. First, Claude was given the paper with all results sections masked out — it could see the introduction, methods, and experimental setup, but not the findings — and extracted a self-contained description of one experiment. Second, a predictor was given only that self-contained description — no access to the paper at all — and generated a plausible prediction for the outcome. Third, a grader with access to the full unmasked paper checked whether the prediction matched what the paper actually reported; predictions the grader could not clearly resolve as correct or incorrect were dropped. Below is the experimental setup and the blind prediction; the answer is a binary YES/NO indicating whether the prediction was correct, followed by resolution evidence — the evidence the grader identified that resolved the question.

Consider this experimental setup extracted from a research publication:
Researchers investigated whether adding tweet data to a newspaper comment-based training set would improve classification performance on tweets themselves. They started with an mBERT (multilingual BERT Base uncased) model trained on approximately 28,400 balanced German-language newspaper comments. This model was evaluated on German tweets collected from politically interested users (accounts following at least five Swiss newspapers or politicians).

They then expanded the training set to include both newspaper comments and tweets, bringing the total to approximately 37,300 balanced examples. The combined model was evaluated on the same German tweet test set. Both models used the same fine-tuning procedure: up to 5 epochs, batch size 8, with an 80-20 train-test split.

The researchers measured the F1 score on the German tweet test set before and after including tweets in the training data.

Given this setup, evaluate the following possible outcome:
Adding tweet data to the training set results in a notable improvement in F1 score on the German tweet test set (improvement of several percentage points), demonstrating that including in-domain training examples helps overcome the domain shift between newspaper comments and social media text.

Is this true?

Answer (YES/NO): NO